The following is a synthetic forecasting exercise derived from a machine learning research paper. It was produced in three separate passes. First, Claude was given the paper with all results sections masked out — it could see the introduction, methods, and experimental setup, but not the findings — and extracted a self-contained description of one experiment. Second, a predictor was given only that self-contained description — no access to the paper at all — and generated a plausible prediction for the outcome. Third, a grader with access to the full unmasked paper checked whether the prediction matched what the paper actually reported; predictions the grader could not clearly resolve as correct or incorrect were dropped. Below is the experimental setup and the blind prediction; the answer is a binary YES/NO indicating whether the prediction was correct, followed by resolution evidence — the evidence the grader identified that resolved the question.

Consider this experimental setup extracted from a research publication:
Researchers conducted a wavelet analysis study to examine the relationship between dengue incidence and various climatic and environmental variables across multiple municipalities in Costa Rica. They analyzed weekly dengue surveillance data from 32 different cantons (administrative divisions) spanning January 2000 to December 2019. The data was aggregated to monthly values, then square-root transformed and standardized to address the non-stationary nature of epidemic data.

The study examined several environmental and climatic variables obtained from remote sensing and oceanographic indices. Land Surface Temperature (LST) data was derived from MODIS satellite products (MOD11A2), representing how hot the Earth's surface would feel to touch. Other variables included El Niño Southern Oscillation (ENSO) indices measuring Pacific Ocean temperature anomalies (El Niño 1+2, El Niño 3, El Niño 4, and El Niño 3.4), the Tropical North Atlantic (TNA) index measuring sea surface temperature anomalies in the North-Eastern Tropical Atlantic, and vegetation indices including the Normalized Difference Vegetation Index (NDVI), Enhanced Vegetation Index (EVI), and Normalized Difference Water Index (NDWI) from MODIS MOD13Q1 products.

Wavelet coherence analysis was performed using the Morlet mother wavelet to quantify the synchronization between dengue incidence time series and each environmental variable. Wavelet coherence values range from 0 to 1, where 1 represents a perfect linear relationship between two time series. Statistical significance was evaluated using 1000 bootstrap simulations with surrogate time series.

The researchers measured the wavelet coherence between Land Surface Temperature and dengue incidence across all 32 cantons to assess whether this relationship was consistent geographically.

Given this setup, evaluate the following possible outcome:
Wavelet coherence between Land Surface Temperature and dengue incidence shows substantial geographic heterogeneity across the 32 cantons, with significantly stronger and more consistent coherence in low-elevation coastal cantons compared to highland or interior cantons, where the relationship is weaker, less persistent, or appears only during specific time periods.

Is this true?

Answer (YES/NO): NO